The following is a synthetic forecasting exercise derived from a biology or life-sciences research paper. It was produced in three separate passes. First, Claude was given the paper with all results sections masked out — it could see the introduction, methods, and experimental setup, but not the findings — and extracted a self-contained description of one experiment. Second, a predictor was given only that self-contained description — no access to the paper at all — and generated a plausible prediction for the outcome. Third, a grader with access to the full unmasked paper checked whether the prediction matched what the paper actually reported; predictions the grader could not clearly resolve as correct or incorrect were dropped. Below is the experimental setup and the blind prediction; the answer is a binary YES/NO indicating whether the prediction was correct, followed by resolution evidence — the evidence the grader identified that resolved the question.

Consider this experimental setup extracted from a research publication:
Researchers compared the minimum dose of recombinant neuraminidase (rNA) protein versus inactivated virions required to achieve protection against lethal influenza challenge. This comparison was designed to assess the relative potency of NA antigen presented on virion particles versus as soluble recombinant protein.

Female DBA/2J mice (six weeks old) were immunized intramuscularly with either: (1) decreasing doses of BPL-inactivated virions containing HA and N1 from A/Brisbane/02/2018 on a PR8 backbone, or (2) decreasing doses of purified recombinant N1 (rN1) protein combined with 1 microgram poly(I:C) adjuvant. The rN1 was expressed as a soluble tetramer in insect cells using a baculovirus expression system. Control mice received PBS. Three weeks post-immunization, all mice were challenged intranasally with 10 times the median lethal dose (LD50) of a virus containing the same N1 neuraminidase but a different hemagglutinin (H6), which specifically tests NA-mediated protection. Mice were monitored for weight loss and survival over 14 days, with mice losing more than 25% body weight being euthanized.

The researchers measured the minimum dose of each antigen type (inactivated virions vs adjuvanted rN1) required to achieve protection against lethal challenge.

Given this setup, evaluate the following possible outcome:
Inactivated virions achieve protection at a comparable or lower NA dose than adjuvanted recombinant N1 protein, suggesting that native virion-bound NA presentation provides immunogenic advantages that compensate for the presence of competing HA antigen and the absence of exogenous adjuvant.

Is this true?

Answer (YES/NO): YES